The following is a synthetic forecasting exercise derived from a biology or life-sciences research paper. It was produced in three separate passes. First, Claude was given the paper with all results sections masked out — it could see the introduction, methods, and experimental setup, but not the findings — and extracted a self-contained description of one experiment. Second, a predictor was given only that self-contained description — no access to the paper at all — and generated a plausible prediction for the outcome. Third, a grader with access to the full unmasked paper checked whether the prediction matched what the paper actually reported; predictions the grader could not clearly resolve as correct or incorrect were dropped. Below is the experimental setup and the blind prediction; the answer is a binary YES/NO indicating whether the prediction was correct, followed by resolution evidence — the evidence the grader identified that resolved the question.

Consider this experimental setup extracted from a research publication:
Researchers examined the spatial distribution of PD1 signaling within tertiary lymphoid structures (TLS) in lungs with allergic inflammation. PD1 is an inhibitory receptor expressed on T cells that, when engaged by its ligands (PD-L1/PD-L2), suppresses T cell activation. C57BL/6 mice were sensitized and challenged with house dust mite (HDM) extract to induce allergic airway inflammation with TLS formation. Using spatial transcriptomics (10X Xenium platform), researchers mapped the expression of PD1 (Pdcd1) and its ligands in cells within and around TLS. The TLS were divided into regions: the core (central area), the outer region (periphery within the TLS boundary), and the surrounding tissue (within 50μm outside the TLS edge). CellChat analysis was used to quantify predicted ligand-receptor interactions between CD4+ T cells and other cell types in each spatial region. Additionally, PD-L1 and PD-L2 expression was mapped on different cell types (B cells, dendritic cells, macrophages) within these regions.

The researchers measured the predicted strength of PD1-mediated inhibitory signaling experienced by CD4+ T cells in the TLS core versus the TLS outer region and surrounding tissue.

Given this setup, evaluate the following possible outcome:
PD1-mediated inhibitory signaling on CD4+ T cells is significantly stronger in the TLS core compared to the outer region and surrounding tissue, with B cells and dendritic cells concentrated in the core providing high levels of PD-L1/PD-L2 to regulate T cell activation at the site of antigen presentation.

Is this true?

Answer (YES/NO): YES